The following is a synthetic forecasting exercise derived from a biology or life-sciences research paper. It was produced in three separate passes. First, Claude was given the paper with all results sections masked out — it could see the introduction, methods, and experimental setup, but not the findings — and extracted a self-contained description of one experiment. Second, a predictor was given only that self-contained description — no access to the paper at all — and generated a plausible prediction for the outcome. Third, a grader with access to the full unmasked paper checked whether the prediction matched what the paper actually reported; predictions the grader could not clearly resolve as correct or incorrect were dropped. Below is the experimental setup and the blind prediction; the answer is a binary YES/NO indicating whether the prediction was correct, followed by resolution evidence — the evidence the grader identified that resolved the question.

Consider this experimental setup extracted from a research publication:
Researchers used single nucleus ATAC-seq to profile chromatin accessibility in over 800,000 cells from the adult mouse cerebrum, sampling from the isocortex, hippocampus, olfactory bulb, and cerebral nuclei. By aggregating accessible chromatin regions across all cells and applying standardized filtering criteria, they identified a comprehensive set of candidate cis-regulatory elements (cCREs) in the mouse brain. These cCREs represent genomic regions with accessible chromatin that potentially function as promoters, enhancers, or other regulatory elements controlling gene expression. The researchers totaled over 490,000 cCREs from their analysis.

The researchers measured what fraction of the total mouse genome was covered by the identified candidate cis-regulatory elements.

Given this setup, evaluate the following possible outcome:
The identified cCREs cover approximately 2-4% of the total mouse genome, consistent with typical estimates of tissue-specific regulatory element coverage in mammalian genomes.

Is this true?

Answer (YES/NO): NO